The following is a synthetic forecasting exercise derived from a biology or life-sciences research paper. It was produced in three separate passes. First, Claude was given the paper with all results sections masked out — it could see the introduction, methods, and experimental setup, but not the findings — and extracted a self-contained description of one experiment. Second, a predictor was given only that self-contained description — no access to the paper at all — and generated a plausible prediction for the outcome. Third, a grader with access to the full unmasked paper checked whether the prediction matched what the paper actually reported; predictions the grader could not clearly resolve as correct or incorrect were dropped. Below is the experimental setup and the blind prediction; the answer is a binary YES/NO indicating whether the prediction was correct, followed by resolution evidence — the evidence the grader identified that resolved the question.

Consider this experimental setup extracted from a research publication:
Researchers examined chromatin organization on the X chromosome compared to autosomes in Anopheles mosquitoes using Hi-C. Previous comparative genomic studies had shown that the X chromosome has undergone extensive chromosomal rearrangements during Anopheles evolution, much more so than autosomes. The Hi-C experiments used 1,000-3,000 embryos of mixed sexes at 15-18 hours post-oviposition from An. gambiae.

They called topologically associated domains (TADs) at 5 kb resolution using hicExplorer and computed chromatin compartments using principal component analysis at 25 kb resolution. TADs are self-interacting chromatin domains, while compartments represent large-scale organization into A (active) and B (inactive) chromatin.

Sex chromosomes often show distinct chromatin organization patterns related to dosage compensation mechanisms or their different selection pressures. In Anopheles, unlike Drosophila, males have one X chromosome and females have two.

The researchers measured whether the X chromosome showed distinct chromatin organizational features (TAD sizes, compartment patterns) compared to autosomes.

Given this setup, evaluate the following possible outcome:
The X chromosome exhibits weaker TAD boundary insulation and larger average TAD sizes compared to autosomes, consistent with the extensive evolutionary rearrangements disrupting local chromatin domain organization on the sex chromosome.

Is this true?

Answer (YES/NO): NO